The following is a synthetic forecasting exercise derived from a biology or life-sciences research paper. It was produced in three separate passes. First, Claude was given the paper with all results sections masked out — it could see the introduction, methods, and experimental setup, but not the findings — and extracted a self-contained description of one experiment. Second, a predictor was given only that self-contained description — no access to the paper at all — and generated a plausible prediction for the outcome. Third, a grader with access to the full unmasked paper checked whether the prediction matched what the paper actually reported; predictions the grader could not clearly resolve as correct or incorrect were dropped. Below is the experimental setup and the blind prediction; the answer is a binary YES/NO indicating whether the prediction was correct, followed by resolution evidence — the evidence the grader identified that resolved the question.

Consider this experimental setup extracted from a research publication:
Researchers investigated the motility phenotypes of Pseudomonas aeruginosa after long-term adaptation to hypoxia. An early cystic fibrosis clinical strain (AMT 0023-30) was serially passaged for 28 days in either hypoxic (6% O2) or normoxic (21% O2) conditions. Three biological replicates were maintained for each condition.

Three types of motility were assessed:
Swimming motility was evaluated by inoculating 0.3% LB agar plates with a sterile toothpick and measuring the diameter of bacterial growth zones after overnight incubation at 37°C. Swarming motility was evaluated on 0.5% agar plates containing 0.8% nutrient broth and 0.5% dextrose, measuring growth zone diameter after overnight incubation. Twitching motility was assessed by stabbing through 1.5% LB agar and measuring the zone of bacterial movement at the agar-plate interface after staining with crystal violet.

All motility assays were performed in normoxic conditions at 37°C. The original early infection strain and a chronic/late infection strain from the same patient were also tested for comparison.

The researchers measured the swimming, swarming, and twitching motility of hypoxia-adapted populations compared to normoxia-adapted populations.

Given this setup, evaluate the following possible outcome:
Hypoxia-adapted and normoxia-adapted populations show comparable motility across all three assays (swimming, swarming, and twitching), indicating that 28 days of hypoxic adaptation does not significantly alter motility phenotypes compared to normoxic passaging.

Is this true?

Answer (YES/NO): NO